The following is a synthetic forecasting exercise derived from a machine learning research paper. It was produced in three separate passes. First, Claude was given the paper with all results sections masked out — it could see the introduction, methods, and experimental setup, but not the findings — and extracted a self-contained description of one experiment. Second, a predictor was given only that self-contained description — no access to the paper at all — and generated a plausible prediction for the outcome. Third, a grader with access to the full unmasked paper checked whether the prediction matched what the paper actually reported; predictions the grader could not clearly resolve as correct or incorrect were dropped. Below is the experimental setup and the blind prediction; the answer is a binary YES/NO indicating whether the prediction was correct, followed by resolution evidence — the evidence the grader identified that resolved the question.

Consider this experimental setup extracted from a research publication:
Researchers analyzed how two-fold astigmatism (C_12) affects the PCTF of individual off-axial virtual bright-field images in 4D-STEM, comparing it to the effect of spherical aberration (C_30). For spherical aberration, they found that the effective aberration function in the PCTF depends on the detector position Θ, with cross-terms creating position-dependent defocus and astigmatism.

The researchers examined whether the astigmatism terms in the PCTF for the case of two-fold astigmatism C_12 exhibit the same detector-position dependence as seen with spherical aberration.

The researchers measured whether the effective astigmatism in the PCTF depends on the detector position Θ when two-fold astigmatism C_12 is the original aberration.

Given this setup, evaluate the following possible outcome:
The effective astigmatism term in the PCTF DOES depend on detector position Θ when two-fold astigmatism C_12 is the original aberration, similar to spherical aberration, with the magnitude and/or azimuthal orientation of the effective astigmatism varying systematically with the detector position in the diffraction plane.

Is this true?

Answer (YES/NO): NO